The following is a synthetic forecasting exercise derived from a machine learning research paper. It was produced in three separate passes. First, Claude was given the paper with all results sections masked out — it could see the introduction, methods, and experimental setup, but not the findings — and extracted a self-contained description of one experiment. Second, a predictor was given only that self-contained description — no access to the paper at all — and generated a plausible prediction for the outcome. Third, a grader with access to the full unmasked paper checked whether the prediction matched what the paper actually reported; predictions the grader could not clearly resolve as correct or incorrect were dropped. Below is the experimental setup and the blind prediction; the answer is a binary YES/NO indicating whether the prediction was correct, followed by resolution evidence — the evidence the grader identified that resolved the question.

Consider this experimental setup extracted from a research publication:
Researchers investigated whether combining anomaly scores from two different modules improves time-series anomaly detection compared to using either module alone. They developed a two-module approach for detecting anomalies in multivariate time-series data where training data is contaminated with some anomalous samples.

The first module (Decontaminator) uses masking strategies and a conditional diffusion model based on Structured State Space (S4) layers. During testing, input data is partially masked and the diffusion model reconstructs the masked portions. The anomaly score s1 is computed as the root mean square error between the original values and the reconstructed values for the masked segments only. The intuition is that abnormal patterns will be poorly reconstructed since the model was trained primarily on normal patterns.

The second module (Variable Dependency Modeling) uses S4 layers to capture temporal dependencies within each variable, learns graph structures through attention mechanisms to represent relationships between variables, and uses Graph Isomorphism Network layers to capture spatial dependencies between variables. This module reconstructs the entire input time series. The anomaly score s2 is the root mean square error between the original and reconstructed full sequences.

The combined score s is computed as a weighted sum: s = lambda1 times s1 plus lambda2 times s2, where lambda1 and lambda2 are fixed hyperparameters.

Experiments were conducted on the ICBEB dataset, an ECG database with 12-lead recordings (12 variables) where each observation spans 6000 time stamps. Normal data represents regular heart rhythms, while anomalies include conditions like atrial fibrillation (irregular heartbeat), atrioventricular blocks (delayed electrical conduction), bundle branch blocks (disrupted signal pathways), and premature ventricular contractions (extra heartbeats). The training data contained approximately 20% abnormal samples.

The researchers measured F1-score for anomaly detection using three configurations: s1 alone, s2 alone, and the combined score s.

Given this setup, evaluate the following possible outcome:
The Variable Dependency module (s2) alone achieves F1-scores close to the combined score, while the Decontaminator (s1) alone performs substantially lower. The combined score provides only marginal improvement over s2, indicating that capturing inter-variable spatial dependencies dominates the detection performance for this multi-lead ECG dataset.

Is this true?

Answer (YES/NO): NO